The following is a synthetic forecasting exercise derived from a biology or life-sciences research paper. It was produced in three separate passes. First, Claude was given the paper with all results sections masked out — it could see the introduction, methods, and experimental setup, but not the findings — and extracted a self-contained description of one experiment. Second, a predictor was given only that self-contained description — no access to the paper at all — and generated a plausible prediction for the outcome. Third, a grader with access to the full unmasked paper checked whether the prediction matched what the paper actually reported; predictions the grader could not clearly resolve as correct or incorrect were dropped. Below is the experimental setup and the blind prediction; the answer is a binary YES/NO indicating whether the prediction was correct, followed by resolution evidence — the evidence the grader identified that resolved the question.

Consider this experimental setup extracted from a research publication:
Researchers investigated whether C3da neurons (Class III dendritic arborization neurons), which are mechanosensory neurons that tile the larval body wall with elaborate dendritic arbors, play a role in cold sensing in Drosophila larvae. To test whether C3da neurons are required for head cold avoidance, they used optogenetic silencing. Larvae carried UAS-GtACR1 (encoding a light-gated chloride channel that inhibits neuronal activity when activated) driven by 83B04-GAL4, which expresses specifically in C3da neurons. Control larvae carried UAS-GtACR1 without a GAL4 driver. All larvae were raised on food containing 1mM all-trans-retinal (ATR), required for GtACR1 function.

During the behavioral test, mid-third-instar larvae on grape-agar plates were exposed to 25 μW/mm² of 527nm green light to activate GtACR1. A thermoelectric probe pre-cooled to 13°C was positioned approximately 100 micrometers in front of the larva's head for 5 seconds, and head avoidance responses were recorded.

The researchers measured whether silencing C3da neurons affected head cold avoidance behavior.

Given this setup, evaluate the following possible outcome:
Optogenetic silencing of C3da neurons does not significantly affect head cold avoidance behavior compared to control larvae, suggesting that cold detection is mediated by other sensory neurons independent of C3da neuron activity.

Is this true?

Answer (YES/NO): NO